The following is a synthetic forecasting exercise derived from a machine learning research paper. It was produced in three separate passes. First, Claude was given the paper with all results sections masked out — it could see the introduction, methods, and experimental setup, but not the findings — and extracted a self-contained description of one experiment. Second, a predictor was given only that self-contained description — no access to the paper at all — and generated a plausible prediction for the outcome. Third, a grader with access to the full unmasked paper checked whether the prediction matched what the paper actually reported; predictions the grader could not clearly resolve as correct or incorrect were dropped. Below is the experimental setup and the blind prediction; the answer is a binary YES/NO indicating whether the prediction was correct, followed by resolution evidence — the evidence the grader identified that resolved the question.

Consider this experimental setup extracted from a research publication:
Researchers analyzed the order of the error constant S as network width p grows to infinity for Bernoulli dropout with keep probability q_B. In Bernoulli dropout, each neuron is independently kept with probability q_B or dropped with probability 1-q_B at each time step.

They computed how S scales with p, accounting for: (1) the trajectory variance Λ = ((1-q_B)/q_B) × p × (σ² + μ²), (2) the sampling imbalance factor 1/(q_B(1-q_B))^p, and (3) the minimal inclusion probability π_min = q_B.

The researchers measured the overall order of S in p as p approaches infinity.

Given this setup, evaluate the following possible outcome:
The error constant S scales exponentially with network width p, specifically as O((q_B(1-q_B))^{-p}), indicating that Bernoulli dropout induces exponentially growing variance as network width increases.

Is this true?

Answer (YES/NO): NO